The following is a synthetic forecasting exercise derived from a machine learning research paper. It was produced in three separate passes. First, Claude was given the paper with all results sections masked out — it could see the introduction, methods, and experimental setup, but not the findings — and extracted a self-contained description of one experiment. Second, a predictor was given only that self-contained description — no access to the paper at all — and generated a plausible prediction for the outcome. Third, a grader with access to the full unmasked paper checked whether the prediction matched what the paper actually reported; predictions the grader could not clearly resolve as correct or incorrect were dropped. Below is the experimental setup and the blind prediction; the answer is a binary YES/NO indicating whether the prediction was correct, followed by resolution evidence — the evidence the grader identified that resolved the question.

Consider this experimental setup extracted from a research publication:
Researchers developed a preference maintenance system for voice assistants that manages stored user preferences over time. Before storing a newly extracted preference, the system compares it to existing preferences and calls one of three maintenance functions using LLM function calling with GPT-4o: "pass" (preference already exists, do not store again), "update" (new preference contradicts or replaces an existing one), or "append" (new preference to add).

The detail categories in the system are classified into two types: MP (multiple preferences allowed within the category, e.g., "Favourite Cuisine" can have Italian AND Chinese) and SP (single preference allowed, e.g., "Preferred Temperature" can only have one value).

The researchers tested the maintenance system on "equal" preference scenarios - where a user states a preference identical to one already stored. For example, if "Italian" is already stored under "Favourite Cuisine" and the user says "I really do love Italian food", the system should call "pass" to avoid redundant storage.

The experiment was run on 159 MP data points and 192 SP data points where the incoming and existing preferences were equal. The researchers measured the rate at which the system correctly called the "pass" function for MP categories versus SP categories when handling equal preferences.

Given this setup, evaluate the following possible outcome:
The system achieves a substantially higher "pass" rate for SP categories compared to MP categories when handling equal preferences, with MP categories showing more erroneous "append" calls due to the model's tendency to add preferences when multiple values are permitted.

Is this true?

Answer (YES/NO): NO